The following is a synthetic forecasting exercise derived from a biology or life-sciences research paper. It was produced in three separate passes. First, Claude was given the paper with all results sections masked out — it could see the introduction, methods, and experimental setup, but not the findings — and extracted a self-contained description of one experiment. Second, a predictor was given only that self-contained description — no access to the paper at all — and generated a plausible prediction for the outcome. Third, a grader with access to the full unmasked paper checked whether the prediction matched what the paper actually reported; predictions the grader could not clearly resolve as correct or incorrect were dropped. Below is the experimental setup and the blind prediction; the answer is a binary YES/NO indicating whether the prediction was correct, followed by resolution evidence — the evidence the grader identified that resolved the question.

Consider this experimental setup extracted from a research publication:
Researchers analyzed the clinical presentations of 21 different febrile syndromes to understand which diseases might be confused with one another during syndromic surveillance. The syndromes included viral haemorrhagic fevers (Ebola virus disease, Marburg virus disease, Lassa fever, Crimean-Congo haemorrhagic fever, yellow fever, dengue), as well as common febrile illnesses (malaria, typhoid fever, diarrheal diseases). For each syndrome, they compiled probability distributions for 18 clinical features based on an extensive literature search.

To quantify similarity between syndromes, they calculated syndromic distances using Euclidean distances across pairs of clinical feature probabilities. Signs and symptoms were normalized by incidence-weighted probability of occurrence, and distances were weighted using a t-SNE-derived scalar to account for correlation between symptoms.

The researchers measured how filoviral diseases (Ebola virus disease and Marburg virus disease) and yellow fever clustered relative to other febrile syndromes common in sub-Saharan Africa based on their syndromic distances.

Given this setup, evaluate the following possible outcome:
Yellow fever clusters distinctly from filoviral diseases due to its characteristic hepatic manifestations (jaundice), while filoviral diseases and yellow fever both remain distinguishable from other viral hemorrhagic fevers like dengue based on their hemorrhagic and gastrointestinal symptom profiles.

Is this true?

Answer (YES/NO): NO